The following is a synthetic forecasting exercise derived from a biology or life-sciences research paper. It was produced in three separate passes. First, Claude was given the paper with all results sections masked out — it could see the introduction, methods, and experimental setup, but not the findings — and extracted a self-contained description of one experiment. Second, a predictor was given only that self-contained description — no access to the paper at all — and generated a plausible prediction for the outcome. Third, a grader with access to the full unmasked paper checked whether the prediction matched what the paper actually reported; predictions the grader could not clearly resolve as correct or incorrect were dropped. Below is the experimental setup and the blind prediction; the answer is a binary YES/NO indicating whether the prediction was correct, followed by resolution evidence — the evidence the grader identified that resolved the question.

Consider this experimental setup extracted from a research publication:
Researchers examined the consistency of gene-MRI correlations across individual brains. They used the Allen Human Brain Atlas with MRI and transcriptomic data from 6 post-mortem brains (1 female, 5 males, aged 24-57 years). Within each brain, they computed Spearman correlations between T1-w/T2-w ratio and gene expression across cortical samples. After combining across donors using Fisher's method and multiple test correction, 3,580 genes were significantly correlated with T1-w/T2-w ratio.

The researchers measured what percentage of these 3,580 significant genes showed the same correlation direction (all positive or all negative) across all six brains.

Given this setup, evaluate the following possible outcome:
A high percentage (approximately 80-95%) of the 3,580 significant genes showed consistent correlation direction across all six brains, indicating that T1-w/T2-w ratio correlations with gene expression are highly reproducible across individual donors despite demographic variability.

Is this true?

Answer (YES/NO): NO